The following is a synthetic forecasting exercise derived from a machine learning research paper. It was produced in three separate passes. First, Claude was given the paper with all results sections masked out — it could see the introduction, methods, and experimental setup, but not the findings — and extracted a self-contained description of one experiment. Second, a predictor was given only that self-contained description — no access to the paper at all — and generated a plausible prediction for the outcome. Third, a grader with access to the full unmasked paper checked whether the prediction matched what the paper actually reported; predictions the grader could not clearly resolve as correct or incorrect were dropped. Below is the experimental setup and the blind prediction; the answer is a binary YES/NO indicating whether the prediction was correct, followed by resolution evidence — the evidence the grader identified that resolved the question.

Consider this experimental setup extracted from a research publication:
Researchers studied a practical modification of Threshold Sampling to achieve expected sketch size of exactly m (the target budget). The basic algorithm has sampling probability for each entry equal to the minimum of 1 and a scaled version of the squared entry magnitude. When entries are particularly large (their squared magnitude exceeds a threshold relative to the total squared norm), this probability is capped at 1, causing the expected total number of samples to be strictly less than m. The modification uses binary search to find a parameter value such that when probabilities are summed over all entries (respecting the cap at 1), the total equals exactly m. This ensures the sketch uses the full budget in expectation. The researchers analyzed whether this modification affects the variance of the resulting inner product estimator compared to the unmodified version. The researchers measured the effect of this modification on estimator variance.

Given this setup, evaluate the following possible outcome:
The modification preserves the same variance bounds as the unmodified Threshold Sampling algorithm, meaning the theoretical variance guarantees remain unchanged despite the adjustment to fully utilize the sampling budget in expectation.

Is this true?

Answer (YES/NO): YES